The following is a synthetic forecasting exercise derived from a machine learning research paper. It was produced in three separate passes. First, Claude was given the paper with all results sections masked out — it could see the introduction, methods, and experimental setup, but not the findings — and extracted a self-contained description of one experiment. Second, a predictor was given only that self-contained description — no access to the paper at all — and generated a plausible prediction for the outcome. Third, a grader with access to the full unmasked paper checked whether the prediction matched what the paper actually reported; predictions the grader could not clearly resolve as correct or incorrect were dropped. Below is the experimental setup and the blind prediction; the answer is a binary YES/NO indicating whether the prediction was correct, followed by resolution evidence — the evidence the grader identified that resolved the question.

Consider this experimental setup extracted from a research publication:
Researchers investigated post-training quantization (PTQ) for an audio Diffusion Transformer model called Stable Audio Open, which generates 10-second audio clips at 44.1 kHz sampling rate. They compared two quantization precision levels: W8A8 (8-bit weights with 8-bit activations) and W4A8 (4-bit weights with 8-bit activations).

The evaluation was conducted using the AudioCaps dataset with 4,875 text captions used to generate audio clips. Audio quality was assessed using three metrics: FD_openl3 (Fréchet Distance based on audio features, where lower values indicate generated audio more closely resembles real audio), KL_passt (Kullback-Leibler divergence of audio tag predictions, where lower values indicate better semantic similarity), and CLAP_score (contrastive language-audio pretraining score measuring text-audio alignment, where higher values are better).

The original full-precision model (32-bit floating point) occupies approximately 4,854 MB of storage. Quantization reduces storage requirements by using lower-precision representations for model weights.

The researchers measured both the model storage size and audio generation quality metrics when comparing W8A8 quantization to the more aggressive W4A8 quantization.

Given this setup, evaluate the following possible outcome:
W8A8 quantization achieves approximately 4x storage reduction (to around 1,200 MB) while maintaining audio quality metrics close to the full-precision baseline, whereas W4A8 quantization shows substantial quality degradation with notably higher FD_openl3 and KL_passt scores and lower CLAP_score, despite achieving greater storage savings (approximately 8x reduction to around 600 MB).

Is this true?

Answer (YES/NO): NO